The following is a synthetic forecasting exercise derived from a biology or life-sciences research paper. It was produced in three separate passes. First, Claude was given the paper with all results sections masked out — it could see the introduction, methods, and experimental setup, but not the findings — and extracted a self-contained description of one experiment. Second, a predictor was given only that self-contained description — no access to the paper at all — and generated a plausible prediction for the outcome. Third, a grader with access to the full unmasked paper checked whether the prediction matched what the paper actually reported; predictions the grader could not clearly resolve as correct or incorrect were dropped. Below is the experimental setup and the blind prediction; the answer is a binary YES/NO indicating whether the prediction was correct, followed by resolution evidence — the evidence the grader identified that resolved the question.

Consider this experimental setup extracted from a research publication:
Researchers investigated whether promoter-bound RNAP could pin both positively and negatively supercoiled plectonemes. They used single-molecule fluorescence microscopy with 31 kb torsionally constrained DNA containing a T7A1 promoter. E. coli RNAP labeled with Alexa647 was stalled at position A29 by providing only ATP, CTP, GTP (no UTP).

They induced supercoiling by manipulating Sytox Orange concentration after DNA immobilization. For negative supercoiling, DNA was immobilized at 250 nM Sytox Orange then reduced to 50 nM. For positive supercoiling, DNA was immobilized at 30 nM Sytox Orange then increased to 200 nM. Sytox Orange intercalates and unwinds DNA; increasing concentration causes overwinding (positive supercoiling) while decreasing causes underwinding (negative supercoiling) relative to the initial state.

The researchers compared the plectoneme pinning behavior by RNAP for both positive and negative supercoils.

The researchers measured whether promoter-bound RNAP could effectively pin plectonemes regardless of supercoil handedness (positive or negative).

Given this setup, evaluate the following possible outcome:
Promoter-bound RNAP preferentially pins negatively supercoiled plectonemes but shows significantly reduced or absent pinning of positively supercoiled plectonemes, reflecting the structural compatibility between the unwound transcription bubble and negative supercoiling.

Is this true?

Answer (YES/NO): NO